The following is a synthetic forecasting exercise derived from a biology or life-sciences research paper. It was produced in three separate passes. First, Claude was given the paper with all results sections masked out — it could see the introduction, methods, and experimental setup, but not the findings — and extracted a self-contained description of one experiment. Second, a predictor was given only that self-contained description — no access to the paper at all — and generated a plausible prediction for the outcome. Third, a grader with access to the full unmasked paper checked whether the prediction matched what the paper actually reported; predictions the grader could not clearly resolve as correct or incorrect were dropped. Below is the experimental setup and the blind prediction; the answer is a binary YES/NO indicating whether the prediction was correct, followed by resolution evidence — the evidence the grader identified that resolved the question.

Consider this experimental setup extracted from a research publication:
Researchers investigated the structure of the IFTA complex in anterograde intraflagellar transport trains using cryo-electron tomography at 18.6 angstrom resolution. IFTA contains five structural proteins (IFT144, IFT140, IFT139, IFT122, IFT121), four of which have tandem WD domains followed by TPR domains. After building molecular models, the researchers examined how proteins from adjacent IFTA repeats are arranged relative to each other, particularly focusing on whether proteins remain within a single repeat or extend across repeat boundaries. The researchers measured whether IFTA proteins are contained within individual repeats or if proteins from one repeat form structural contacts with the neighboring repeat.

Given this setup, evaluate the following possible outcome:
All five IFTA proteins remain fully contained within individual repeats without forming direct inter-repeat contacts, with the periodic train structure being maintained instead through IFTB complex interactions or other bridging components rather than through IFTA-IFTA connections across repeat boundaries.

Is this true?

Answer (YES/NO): NO